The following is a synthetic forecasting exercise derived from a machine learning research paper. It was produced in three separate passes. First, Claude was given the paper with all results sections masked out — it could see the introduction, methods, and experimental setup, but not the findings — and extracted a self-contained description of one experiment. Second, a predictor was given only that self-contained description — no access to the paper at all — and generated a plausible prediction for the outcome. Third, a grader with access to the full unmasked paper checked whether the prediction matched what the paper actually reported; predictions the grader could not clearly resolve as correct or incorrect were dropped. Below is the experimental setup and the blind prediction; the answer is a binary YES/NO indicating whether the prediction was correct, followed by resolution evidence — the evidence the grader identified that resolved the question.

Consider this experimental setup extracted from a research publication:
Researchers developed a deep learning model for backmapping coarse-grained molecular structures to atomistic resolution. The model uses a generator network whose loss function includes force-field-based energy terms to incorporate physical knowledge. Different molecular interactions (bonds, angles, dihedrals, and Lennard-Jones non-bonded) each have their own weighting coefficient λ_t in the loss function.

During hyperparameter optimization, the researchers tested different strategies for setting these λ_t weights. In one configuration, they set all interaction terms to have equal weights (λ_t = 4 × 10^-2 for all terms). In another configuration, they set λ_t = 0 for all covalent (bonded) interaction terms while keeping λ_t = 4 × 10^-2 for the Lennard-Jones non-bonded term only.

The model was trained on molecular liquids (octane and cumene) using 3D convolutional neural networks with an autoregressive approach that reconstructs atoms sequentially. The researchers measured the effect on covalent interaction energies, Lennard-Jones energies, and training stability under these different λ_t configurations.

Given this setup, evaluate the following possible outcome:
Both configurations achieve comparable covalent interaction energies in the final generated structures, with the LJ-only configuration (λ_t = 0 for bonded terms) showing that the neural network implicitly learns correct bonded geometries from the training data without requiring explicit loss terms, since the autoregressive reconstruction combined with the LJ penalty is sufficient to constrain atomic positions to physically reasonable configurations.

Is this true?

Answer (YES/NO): NO